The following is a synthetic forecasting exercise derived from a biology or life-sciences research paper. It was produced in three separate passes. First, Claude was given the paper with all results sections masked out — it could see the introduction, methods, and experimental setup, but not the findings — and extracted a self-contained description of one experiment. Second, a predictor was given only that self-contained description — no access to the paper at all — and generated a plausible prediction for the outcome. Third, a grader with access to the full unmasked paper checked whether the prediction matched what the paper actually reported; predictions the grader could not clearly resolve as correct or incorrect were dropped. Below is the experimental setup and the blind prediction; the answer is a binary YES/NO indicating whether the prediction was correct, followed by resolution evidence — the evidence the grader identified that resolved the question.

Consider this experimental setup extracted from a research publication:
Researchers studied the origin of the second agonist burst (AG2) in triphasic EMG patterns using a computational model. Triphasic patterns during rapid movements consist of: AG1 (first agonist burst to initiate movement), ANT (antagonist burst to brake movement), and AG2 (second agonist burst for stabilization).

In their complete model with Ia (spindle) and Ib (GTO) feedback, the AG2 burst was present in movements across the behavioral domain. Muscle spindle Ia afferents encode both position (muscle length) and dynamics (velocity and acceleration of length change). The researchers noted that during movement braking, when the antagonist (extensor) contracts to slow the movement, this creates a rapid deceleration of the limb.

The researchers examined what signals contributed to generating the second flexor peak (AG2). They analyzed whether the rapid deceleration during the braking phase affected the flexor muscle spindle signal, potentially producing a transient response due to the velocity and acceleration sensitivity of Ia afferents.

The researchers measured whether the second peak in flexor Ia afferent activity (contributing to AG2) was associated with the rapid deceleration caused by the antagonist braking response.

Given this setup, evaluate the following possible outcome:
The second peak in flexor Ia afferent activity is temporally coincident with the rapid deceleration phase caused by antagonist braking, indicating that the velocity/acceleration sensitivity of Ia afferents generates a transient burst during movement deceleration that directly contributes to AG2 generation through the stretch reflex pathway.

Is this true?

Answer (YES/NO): YES